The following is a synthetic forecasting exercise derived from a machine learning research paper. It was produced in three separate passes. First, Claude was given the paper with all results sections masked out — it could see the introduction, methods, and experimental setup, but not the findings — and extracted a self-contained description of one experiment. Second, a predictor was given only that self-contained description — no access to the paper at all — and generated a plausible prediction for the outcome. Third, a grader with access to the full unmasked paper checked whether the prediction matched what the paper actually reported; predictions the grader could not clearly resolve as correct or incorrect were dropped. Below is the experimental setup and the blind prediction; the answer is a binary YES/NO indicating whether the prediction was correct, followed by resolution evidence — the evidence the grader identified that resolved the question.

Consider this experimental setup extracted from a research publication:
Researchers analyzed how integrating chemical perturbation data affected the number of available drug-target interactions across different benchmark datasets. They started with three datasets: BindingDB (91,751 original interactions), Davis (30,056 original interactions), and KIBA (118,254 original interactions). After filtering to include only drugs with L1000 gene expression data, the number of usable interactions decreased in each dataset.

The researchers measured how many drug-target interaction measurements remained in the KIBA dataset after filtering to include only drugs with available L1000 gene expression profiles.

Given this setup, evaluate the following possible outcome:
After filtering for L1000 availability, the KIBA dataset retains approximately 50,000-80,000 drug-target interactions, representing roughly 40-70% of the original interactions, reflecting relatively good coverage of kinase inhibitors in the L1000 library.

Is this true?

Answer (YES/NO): NO